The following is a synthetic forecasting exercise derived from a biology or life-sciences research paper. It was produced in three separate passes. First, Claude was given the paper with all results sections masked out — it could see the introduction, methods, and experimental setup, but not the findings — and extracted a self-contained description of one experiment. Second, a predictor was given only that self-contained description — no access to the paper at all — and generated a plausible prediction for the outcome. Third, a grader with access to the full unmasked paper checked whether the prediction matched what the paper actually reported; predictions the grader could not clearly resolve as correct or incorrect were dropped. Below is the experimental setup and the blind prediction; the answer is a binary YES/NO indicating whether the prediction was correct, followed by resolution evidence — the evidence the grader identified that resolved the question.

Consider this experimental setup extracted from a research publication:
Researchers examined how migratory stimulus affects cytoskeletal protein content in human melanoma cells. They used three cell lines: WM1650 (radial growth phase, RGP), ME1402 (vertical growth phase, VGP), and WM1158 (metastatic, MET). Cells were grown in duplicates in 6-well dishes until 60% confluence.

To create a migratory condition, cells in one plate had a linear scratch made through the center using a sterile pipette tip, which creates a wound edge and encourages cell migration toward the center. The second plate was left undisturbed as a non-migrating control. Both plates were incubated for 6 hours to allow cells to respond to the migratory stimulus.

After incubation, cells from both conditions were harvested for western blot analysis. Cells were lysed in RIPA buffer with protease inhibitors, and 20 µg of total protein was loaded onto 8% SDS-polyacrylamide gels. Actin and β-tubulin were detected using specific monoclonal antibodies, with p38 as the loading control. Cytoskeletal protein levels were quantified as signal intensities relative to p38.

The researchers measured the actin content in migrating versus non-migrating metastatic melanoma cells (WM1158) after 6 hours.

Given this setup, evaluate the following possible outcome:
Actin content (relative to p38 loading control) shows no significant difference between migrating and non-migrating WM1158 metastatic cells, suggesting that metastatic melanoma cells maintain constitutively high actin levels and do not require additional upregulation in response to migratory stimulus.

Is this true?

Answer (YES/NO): NO